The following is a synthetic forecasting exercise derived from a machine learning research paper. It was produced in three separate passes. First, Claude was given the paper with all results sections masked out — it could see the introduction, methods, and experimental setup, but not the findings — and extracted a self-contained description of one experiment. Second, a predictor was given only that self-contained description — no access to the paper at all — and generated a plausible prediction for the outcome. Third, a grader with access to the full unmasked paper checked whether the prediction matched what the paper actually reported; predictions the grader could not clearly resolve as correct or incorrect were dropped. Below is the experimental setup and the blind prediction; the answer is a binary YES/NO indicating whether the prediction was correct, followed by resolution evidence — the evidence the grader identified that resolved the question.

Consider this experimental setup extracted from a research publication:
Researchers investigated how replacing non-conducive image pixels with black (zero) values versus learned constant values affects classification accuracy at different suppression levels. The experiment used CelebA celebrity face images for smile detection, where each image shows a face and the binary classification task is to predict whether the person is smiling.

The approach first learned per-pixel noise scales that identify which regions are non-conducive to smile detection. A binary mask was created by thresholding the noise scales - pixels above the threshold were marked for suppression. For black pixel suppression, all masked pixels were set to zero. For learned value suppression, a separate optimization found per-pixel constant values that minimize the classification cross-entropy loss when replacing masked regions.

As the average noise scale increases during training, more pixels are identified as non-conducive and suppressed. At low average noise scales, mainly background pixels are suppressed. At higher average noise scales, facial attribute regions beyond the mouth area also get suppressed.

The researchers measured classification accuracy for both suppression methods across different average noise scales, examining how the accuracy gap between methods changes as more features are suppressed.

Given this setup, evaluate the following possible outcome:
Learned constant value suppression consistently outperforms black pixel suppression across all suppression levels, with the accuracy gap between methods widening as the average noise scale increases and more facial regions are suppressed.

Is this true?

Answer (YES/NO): YES